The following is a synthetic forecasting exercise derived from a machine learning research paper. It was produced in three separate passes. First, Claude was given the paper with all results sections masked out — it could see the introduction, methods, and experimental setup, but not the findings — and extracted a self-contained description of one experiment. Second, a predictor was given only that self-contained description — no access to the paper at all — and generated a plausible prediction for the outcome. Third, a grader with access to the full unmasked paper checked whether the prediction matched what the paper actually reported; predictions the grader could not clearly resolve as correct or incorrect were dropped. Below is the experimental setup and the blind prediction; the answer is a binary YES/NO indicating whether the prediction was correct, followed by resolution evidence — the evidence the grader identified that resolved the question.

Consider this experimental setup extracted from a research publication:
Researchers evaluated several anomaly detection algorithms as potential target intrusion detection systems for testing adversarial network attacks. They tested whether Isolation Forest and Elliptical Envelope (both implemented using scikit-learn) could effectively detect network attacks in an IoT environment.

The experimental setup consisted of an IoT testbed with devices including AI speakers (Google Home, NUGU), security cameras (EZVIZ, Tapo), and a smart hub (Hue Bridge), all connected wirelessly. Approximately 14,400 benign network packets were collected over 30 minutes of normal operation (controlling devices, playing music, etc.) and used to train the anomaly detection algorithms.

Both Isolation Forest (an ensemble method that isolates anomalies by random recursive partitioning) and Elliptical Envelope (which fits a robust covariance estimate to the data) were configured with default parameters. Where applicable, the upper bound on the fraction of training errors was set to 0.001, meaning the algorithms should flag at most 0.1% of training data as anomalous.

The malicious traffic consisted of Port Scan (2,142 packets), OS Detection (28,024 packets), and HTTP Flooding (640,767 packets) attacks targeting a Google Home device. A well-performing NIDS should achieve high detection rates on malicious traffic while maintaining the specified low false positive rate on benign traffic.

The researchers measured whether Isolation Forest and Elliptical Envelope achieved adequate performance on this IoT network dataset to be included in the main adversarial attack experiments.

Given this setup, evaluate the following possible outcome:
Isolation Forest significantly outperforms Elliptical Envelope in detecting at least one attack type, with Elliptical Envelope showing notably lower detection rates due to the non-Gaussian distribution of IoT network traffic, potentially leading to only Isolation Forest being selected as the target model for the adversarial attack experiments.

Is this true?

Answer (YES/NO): NO